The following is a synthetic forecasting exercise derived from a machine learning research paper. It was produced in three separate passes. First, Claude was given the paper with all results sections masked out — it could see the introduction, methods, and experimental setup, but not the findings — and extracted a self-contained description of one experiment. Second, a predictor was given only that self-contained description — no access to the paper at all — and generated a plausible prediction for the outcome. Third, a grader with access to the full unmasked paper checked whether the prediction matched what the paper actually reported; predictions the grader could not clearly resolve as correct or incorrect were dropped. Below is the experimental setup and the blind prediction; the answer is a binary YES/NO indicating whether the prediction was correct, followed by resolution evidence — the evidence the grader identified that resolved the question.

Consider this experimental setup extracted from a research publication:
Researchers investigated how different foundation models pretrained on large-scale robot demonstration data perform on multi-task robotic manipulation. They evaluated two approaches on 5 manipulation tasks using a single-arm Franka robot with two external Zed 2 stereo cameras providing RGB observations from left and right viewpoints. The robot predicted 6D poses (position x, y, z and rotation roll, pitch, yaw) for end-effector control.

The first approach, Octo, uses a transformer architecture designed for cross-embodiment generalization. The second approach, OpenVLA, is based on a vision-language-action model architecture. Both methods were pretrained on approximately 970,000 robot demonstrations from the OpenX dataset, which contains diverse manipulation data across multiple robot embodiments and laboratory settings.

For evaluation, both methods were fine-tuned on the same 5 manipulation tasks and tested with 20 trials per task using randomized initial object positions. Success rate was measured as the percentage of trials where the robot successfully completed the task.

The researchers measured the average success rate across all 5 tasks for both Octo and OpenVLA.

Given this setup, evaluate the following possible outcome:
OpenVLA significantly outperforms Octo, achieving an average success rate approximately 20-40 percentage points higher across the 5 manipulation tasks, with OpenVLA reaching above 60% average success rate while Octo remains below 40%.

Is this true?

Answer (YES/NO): NO